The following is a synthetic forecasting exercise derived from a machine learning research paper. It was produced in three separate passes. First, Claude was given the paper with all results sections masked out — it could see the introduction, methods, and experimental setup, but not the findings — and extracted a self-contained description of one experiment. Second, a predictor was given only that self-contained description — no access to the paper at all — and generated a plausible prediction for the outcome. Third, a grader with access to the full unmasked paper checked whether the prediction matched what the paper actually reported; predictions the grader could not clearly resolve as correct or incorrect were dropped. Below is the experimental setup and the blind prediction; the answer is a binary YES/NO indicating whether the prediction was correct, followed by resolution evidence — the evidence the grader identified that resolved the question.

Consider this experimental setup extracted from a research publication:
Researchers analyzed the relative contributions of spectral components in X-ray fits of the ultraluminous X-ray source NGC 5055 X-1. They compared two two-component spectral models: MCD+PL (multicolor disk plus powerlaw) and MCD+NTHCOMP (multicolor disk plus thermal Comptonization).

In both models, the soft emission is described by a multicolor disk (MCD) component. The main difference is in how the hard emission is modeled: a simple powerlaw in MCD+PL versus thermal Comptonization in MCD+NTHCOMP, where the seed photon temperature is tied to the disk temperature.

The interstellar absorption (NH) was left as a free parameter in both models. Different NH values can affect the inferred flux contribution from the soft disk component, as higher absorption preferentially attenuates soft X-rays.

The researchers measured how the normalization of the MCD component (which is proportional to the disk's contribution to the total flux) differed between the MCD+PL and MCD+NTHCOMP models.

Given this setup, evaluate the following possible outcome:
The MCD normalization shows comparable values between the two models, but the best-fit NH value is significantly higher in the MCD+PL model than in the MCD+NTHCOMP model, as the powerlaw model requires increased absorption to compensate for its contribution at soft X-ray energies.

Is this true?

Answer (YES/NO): NO